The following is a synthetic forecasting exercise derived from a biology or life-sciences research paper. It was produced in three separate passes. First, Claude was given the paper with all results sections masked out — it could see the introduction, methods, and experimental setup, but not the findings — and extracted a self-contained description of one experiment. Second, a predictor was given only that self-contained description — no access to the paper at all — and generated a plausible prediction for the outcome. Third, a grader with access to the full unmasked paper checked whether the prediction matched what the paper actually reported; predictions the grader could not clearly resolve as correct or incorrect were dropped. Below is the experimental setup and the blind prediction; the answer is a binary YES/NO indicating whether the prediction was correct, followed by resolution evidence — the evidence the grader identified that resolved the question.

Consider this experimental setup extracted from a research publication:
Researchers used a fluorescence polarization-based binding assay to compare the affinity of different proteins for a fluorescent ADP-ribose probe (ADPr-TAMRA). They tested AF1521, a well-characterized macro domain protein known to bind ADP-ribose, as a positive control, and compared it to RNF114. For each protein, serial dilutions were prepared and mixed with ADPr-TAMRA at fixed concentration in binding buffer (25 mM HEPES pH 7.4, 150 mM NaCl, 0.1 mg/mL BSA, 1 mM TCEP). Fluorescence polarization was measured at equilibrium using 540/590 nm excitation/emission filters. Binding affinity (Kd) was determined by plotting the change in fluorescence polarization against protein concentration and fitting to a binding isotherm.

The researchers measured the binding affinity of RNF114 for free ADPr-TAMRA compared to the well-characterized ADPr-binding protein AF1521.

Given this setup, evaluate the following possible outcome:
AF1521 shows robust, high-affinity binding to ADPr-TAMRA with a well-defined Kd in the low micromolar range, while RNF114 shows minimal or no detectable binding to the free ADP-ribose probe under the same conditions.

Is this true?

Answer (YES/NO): NO